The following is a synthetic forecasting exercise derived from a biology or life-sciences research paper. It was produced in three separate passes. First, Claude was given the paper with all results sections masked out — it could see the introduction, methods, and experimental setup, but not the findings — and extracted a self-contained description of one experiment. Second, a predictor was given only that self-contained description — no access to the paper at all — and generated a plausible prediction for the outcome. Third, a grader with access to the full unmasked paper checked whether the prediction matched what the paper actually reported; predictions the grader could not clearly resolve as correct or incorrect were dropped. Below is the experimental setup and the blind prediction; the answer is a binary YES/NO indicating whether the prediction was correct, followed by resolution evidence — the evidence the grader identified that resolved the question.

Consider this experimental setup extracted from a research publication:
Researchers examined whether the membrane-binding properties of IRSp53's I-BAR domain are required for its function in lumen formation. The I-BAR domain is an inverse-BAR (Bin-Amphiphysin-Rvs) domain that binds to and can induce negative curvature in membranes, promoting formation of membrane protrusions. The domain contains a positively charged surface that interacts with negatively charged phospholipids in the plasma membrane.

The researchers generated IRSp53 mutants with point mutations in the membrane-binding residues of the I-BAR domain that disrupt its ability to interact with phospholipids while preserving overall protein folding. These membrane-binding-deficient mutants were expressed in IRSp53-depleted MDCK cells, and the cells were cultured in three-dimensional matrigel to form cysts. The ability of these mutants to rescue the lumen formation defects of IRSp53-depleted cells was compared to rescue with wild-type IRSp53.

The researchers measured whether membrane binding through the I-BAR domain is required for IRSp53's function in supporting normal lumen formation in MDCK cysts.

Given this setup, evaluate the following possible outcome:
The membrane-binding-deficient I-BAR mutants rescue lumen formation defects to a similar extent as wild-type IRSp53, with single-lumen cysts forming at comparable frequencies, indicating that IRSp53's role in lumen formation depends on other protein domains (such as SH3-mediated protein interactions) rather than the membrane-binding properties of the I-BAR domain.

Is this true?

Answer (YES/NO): NO